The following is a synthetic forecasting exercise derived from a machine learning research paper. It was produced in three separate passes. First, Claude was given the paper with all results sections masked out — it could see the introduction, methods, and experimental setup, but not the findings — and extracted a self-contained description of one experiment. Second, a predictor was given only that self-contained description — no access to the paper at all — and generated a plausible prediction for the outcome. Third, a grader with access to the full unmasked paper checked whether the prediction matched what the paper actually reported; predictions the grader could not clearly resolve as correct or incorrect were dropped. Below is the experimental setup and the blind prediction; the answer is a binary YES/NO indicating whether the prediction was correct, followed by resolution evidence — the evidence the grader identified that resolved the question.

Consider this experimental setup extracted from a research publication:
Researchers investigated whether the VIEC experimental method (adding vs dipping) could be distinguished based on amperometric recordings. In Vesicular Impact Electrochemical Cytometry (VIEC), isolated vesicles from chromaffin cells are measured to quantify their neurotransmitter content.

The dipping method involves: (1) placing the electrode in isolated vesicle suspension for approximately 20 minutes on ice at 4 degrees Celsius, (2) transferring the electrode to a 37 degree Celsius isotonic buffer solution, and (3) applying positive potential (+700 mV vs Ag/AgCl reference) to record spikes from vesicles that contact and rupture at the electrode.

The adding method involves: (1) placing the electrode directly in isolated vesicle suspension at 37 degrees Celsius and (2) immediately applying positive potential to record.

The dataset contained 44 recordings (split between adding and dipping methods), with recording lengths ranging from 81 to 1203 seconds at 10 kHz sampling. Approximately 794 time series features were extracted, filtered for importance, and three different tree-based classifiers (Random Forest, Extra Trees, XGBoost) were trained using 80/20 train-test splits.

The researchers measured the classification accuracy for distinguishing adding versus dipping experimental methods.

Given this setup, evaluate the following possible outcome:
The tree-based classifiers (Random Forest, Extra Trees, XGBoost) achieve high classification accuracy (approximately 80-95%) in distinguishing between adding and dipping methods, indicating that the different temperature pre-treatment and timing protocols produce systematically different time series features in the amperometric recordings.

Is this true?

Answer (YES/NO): NO